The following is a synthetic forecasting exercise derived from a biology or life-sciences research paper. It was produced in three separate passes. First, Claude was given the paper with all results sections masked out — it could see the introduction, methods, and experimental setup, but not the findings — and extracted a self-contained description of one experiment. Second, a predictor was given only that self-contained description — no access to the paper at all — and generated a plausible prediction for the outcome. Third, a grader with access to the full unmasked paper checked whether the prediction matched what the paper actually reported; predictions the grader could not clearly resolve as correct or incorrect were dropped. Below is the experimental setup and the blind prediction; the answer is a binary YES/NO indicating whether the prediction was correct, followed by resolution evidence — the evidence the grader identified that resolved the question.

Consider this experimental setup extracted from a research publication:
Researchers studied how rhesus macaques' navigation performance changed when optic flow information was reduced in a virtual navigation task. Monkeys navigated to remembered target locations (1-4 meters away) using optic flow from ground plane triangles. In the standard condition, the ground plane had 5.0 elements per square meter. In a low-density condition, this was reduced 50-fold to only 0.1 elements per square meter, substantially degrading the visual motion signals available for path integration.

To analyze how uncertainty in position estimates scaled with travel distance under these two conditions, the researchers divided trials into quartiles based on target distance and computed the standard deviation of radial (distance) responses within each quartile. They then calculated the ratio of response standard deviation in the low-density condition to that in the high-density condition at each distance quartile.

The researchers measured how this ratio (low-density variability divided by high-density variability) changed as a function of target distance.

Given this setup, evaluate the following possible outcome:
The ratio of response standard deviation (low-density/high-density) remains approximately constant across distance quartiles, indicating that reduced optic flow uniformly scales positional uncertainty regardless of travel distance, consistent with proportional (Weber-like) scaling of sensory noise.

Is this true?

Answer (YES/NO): NO